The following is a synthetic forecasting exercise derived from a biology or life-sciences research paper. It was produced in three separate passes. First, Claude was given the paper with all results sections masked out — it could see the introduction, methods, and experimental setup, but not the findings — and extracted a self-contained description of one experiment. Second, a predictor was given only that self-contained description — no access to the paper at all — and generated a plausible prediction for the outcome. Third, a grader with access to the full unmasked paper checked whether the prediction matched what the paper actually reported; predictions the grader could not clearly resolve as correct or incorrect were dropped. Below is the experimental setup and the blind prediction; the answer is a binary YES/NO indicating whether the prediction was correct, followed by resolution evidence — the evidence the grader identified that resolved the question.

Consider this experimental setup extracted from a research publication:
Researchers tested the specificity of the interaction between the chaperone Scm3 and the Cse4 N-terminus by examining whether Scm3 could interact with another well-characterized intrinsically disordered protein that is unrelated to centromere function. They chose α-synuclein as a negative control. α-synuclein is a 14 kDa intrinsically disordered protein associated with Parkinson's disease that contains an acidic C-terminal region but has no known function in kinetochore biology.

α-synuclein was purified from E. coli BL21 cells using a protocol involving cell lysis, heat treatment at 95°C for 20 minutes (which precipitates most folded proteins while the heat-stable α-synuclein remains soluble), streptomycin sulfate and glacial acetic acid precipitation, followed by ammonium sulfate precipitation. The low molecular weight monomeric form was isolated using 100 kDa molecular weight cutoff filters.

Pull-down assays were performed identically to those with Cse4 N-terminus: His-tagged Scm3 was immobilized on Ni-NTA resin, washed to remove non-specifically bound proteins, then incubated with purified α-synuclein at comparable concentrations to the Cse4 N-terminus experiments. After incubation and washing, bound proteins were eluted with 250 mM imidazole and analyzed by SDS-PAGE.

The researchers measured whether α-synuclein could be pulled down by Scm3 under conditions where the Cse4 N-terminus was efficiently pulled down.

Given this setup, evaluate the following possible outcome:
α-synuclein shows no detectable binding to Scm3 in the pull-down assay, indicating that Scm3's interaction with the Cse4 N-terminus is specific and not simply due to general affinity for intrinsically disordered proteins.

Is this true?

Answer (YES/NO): YES